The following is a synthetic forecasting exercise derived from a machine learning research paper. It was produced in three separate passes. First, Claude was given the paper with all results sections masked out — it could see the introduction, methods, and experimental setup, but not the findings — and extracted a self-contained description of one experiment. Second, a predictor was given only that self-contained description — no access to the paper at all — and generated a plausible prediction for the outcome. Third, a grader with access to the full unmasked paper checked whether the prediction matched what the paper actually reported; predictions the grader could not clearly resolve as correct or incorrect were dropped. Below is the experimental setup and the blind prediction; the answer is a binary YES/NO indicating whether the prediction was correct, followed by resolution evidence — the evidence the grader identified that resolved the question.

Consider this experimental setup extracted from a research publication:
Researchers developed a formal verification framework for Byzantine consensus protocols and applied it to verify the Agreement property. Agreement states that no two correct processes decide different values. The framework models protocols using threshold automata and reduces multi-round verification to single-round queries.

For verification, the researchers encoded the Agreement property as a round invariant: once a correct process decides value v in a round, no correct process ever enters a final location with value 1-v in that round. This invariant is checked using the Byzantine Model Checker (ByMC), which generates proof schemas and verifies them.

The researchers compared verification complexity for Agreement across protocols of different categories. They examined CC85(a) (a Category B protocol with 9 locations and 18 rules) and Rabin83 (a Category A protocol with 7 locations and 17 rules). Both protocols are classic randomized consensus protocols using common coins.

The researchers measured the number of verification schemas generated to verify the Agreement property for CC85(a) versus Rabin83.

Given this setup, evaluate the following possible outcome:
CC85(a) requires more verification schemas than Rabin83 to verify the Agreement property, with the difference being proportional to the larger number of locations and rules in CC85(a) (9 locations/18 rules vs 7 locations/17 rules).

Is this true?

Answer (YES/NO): NO